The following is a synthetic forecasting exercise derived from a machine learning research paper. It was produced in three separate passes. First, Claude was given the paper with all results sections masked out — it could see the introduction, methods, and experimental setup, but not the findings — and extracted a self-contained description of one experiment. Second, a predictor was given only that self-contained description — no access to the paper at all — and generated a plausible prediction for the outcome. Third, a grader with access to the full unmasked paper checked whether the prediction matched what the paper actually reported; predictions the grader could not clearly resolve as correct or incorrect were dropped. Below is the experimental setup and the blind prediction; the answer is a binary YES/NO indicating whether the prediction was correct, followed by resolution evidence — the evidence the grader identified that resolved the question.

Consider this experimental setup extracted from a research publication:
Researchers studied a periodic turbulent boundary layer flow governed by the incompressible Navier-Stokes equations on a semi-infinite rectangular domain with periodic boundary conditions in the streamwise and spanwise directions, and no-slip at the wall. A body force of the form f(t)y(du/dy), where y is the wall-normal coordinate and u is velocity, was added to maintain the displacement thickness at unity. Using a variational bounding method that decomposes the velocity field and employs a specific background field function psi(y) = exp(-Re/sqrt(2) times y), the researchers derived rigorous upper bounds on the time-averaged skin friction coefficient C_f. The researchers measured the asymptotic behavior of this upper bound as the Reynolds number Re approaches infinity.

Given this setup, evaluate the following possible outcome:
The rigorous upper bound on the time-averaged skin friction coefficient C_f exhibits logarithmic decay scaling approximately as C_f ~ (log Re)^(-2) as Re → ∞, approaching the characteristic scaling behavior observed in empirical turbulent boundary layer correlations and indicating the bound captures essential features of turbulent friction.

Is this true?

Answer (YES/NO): NO